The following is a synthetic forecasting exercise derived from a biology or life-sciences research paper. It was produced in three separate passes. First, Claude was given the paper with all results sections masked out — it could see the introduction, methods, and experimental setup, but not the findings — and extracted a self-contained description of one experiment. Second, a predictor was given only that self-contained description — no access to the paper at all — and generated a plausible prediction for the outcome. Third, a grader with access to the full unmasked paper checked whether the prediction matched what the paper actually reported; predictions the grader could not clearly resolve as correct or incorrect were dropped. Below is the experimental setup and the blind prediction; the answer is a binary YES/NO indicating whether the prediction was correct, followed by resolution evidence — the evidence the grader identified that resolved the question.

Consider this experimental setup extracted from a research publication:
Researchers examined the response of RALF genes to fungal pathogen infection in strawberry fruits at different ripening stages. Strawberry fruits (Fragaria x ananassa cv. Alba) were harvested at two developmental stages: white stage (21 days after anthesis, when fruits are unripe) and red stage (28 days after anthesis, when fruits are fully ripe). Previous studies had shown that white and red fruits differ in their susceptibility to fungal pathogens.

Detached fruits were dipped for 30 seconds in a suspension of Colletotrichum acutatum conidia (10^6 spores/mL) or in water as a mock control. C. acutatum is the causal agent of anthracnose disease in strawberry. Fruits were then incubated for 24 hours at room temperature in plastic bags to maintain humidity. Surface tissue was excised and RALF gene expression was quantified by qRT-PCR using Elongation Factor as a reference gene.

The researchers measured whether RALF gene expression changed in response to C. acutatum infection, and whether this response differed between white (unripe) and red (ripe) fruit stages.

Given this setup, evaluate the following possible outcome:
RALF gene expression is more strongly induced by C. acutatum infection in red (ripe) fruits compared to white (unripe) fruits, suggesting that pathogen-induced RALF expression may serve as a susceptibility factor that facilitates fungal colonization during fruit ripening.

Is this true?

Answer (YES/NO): YES